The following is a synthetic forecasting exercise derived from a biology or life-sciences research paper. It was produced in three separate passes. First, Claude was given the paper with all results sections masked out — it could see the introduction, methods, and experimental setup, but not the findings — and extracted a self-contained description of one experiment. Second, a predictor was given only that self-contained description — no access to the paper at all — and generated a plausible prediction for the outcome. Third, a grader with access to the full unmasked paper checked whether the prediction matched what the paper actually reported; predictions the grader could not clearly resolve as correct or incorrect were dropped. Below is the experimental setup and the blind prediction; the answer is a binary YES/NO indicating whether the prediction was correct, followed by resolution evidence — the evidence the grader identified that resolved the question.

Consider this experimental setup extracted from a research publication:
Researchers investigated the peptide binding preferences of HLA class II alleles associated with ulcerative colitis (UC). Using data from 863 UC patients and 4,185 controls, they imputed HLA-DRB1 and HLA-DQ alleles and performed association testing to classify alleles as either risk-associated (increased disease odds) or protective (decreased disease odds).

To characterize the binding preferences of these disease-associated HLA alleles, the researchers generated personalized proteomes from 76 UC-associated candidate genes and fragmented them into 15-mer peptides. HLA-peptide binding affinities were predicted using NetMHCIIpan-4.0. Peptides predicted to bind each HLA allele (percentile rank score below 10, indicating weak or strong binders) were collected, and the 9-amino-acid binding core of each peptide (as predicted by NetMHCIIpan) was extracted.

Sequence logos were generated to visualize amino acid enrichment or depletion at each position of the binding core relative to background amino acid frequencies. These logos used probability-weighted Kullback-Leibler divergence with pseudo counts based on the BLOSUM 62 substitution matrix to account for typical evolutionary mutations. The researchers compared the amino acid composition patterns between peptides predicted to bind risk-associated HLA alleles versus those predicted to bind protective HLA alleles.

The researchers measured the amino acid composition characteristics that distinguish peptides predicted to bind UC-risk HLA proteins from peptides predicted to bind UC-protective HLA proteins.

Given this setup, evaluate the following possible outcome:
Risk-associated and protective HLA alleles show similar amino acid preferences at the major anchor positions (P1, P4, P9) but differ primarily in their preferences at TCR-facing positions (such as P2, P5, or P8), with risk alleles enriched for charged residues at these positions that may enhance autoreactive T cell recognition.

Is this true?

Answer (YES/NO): NO